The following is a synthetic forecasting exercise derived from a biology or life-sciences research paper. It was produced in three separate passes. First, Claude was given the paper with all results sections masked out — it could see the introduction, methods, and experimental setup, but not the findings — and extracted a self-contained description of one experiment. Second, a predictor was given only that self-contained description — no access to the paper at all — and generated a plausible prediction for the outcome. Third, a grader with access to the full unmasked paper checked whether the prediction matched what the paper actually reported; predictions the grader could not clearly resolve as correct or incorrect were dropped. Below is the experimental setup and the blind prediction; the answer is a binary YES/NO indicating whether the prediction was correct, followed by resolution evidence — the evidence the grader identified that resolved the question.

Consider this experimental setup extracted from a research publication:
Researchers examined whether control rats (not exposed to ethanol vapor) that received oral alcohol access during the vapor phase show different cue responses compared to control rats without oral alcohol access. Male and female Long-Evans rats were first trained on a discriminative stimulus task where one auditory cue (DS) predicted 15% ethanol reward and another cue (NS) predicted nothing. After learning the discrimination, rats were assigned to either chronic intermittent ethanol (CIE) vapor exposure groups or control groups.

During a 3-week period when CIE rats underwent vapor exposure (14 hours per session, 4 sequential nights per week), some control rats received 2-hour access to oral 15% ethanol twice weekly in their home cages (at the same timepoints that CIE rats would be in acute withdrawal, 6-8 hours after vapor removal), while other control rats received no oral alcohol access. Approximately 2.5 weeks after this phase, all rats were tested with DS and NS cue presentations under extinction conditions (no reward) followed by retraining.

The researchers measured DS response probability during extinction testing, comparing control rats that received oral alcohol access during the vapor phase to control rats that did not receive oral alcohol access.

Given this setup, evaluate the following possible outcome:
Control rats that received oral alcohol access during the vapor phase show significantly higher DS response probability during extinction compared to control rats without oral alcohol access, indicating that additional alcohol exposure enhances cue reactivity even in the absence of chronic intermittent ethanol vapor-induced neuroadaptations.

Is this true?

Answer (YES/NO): NO